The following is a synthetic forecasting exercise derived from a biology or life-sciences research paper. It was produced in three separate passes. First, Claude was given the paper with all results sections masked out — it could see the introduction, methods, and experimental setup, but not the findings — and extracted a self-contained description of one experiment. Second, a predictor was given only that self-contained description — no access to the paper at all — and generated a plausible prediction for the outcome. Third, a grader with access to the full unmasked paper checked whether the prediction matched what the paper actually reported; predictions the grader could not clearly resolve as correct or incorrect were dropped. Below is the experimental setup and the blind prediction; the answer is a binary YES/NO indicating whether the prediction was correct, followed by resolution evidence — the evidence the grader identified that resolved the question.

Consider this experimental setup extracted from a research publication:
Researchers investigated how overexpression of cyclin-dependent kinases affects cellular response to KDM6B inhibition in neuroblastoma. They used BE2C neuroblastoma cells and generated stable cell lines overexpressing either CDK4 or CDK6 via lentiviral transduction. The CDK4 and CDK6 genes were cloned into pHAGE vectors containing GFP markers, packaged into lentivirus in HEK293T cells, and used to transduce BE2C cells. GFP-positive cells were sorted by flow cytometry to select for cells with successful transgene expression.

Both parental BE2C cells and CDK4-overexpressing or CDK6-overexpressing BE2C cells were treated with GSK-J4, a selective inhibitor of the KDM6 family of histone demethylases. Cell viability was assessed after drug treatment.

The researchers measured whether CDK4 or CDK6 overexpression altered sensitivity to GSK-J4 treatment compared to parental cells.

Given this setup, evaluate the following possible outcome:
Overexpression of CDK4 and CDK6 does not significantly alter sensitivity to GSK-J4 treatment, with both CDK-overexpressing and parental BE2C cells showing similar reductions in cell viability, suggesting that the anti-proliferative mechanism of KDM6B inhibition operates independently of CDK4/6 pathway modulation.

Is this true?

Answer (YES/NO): NO